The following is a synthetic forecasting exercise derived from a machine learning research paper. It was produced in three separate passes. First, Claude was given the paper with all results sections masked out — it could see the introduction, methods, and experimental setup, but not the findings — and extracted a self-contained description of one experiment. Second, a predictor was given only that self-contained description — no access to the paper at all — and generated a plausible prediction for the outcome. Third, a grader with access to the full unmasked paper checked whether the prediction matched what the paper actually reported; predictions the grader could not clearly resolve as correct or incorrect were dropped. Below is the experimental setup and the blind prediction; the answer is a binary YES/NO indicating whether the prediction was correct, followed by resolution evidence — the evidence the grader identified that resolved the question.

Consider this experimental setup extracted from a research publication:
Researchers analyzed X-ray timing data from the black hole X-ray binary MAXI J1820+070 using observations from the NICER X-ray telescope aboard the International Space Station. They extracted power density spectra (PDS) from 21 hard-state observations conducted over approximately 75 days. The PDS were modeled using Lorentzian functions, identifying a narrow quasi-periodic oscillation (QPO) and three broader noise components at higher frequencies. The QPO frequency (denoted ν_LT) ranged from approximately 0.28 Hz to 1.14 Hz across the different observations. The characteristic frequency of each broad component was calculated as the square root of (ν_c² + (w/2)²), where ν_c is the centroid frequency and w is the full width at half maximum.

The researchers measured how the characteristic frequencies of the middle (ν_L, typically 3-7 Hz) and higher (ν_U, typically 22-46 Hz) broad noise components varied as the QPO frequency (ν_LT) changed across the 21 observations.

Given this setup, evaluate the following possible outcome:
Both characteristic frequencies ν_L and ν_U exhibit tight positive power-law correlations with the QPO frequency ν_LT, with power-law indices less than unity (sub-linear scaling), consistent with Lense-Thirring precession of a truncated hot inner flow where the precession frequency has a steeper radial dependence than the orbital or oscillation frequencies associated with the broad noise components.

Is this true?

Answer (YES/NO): NO